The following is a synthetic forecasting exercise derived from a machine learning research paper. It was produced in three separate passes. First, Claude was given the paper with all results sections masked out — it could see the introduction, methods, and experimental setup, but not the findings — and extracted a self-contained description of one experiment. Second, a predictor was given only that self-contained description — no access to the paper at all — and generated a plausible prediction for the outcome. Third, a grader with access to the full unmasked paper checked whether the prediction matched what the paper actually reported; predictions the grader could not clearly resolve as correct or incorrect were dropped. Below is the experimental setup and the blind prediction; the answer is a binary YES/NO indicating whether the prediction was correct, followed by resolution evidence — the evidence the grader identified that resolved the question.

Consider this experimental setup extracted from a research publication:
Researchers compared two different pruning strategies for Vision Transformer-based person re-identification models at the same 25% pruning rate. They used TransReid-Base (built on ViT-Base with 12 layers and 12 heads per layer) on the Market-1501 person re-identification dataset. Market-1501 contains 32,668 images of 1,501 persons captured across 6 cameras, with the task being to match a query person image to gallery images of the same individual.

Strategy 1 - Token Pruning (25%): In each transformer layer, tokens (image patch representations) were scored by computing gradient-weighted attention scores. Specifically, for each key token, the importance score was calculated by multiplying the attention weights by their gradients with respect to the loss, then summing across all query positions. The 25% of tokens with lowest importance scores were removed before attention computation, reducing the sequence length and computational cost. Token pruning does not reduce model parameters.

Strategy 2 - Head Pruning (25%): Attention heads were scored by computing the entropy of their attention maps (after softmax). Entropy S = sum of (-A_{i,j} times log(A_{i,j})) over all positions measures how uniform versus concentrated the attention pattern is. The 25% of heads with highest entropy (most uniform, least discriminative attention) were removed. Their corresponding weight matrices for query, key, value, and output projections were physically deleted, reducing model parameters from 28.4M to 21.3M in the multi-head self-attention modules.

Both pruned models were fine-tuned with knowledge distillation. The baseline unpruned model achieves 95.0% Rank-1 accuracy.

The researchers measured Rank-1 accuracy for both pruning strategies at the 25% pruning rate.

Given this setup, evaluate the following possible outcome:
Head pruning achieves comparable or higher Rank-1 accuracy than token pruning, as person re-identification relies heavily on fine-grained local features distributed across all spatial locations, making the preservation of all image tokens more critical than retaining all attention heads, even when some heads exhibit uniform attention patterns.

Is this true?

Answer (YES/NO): YES